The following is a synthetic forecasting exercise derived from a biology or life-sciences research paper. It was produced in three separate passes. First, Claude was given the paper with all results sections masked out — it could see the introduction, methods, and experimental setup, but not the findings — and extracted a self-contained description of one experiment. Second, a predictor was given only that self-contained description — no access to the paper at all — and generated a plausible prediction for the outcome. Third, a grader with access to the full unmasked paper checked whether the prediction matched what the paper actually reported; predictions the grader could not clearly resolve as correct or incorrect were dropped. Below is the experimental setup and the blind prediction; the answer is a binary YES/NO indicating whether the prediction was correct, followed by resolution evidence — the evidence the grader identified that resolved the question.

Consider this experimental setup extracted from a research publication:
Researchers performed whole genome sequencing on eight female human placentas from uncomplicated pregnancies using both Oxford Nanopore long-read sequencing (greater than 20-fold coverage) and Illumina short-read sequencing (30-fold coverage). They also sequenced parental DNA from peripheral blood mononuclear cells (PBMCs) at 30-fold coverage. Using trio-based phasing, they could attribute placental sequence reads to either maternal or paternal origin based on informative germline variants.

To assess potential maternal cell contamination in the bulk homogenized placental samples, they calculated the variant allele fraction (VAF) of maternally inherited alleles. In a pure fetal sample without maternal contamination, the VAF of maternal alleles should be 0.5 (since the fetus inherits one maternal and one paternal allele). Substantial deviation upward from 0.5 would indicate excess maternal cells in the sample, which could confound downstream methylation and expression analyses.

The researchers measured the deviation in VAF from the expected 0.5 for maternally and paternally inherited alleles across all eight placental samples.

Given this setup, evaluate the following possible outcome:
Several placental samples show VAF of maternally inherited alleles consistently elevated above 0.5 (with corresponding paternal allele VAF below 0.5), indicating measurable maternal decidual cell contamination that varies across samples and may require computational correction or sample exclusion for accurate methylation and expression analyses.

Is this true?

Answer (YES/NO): NO